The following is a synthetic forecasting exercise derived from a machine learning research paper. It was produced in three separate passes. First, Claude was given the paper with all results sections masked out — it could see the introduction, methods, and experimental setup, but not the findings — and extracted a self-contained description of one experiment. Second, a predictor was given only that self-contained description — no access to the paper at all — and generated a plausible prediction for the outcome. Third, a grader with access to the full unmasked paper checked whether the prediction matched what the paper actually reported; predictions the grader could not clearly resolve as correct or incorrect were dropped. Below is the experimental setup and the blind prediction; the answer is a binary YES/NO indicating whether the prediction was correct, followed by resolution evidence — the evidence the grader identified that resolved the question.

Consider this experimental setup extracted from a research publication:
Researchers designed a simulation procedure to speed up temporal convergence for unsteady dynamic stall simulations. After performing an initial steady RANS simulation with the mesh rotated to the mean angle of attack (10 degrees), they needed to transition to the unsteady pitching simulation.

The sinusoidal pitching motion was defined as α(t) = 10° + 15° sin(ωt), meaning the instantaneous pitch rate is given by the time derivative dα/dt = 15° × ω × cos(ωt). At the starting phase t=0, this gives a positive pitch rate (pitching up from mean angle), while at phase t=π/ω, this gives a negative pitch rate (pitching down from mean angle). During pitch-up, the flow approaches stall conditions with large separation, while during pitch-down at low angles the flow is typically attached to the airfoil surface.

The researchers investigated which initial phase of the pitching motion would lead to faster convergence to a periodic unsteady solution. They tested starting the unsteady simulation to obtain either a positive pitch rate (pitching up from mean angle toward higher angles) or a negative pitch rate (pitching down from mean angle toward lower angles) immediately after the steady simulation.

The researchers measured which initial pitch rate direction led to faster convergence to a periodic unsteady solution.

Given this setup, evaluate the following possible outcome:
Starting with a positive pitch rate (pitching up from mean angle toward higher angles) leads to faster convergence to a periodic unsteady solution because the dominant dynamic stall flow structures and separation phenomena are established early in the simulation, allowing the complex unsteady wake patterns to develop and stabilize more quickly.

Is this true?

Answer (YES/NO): NO